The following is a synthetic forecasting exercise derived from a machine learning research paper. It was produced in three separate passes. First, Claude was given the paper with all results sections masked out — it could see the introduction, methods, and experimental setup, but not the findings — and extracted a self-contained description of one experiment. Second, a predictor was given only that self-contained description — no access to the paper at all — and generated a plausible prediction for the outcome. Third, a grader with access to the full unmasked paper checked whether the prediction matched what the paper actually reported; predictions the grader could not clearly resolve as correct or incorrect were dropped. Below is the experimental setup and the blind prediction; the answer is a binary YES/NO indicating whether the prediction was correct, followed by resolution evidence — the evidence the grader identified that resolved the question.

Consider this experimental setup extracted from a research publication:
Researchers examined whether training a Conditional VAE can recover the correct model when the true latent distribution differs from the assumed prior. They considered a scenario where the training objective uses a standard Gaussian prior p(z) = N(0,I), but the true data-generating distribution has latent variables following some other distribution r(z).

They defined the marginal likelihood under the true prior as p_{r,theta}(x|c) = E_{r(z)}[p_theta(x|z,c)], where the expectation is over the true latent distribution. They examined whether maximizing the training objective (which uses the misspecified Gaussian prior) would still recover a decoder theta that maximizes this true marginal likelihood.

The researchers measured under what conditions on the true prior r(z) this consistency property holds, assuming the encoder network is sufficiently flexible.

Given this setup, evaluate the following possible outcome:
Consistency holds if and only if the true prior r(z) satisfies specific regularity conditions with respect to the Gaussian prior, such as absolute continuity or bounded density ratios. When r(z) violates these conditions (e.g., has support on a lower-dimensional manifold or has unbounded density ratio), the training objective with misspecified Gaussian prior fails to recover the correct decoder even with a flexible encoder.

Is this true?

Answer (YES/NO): NO